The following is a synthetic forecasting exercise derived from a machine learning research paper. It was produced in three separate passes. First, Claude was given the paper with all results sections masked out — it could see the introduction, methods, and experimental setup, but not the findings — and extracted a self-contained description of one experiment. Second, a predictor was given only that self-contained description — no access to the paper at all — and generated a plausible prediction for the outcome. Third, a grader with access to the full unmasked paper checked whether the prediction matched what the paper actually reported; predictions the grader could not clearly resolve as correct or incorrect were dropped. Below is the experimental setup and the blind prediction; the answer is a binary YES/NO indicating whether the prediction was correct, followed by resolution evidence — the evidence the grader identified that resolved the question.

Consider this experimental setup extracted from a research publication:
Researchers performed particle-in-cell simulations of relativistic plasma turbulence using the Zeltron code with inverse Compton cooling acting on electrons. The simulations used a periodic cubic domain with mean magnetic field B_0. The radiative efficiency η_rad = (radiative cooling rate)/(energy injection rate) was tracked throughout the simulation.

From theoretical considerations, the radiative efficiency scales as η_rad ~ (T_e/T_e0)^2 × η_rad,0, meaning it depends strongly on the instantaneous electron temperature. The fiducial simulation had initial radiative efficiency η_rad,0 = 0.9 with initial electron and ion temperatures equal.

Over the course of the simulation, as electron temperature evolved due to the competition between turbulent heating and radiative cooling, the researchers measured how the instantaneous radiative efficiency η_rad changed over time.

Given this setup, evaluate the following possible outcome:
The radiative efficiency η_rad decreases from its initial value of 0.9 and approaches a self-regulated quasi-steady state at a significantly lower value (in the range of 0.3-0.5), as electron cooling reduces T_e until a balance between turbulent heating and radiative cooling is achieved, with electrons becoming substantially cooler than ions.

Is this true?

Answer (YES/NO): NO